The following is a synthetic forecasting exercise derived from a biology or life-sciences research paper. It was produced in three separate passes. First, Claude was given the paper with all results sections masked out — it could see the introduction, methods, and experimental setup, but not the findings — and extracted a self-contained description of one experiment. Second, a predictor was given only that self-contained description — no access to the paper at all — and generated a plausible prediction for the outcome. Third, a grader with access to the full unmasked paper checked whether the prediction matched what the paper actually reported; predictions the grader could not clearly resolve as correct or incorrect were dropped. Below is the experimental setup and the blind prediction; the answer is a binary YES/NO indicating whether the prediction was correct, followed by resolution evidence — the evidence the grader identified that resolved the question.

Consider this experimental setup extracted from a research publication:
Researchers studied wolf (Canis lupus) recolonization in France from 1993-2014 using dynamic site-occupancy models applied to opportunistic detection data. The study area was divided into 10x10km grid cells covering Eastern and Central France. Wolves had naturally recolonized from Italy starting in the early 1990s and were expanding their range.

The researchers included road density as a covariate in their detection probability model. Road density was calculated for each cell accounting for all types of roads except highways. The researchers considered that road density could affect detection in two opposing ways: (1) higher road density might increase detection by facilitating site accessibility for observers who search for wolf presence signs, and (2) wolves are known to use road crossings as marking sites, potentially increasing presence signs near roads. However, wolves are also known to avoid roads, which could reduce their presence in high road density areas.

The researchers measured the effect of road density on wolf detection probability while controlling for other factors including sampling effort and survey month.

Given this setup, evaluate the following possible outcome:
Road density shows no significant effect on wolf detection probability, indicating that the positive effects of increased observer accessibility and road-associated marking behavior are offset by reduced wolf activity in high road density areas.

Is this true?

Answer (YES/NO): NO